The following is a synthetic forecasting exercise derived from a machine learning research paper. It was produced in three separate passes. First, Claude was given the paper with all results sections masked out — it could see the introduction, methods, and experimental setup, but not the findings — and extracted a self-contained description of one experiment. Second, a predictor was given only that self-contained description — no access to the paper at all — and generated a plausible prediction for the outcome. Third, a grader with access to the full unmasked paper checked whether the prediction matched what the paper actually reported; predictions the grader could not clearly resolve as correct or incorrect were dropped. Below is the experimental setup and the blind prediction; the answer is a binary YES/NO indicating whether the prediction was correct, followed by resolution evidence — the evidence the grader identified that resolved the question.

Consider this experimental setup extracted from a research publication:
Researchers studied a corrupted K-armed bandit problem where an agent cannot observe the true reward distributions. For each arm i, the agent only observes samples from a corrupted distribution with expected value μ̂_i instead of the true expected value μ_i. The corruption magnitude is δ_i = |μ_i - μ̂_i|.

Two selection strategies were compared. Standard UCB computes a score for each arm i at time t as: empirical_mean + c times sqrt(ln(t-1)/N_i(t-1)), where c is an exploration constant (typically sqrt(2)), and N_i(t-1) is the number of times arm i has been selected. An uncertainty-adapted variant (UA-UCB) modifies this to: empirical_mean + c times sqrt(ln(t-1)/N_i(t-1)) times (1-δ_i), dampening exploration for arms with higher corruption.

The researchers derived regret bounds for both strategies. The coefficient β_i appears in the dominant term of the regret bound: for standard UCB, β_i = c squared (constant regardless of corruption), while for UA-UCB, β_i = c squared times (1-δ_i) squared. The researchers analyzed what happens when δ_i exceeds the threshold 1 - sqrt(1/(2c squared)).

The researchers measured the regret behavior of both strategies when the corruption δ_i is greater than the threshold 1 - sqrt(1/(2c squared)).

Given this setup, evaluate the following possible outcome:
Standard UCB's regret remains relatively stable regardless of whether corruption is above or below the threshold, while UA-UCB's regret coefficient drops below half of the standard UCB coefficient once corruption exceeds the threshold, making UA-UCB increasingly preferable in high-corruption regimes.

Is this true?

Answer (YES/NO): NO